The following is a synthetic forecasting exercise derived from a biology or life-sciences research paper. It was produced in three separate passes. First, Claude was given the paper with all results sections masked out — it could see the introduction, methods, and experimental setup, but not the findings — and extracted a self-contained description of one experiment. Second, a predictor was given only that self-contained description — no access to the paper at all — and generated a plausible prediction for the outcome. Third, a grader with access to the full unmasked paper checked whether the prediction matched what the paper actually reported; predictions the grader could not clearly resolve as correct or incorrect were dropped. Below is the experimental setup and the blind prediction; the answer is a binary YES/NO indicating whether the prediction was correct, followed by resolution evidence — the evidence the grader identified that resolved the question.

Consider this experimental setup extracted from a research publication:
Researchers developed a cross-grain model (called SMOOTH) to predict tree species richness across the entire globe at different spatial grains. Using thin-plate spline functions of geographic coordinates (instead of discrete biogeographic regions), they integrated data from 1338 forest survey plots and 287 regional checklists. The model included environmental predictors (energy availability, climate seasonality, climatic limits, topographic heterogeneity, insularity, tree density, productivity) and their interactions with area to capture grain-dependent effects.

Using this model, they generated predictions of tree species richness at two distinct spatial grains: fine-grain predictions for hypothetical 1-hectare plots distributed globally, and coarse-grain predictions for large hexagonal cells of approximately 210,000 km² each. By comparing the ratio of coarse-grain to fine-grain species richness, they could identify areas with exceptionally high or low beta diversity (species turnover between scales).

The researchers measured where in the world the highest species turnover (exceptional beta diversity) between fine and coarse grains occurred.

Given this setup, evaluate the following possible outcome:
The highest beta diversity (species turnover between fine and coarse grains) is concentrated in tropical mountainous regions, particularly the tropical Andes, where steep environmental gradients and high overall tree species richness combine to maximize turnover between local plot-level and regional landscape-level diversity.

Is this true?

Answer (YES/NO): NO